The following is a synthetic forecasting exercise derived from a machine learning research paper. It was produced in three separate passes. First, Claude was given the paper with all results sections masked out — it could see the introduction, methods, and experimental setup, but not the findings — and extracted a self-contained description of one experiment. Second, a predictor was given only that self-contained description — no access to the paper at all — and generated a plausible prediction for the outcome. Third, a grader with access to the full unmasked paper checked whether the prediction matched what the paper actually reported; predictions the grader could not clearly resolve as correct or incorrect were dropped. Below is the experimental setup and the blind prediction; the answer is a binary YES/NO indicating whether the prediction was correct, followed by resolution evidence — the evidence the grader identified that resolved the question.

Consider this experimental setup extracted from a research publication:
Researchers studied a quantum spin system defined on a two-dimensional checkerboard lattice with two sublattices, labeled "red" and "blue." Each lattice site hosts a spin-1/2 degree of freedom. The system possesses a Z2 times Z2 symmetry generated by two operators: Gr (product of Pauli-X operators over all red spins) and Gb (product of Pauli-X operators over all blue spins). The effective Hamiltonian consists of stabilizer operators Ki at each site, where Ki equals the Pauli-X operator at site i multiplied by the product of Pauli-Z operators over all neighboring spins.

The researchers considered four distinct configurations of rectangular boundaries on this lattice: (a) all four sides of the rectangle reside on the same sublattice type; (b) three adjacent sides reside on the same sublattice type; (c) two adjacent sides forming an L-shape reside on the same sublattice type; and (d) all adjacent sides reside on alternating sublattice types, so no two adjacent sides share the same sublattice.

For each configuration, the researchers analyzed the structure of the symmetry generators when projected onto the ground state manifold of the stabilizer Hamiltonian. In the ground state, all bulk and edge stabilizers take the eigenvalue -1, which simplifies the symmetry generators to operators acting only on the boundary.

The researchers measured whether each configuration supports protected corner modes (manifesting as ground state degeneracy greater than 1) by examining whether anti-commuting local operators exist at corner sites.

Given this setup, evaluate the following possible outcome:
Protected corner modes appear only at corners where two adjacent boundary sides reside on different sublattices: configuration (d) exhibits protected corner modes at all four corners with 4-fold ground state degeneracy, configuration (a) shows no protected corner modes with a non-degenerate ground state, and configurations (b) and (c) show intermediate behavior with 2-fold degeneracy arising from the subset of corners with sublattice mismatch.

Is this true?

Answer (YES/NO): NO